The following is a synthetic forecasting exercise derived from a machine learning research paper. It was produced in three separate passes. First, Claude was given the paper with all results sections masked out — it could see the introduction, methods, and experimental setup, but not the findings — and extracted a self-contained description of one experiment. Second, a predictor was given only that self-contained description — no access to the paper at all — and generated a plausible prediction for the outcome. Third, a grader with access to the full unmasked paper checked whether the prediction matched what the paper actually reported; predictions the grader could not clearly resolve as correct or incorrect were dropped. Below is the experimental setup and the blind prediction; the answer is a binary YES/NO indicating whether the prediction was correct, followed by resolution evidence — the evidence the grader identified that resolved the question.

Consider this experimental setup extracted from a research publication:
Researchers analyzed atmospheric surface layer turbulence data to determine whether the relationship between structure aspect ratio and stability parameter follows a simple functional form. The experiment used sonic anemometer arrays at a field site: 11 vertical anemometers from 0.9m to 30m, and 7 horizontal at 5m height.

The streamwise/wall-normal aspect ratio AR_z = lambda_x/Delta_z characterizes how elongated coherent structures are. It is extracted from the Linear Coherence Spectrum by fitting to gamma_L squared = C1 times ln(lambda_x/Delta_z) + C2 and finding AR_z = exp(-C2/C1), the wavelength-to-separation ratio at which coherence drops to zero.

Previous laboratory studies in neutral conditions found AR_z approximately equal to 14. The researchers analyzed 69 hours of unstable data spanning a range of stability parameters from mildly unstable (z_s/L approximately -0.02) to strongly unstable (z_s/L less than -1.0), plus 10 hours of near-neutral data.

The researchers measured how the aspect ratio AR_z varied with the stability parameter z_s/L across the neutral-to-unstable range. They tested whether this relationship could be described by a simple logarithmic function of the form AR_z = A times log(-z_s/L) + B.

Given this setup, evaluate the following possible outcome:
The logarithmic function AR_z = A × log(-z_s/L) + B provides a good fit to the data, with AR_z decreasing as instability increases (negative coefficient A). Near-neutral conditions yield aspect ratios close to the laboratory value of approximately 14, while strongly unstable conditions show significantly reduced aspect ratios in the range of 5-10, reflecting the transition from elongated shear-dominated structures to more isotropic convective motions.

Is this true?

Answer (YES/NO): NO